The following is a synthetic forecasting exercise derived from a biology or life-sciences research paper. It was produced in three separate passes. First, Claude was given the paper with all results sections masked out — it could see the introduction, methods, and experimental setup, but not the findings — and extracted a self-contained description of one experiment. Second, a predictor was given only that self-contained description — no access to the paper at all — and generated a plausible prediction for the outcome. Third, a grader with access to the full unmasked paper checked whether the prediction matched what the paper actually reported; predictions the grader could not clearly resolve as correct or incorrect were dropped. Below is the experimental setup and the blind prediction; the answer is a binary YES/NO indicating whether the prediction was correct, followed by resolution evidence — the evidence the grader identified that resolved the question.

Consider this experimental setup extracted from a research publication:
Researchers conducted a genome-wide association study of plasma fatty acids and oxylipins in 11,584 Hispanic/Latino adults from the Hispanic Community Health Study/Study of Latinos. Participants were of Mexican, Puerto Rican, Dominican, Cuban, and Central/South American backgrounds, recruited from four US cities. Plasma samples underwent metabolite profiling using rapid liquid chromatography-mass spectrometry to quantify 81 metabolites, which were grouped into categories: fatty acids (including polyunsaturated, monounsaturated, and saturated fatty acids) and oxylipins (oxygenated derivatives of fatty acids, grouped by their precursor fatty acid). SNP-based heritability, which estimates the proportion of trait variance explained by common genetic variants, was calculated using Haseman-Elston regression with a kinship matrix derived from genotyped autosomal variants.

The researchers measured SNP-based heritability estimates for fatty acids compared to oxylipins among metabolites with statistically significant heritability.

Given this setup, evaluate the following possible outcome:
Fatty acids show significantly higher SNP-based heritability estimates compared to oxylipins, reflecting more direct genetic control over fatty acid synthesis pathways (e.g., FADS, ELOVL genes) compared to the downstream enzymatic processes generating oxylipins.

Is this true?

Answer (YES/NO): YES